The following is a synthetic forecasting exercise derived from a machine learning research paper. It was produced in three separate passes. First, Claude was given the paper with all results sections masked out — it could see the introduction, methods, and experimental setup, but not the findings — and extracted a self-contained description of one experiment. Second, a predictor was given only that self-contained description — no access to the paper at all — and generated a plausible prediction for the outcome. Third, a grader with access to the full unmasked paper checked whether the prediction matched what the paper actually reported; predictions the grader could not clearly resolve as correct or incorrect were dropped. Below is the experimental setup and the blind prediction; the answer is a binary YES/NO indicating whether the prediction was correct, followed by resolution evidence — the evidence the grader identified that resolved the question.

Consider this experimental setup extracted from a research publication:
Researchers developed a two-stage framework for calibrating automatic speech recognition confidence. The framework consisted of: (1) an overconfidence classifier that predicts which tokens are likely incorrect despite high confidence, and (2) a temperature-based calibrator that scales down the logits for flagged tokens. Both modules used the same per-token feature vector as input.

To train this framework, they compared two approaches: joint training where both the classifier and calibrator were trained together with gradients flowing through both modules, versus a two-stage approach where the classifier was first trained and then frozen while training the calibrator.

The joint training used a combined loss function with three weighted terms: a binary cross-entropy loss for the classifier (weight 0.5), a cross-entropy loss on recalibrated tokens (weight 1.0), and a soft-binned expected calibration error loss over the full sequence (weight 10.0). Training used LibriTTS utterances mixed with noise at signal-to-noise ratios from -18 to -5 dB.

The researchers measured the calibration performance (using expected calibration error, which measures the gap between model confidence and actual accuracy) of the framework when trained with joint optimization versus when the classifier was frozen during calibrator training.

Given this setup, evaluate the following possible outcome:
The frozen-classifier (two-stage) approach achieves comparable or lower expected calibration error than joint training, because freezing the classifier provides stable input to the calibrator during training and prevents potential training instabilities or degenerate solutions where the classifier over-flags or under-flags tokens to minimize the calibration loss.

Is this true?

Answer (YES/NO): NO